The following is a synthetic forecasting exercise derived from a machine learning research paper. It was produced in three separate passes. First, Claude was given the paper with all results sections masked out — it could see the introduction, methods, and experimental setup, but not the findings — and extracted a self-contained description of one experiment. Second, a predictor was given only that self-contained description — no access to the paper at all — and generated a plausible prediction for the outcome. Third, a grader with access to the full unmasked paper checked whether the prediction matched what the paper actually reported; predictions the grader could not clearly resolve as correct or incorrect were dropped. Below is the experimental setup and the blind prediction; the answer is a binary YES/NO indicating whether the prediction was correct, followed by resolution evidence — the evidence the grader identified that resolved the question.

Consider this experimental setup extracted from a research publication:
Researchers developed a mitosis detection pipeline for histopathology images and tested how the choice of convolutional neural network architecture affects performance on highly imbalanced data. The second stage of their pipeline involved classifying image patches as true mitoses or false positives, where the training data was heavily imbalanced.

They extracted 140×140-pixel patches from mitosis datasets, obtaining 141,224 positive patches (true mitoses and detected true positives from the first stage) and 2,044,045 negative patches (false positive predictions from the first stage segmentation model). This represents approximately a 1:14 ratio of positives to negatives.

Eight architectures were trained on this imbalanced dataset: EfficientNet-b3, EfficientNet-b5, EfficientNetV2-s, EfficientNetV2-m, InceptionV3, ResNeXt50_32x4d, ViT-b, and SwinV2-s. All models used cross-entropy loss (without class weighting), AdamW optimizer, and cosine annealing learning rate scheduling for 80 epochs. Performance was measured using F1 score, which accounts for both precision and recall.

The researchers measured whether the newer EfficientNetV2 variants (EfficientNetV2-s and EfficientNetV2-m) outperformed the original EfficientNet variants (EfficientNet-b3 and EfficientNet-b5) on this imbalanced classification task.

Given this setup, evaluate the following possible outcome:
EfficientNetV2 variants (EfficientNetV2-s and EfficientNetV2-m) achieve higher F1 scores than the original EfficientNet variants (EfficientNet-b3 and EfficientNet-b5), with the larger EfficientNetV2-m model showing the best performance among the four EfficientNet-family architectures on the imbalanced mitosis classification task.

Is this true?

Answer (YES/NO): NO